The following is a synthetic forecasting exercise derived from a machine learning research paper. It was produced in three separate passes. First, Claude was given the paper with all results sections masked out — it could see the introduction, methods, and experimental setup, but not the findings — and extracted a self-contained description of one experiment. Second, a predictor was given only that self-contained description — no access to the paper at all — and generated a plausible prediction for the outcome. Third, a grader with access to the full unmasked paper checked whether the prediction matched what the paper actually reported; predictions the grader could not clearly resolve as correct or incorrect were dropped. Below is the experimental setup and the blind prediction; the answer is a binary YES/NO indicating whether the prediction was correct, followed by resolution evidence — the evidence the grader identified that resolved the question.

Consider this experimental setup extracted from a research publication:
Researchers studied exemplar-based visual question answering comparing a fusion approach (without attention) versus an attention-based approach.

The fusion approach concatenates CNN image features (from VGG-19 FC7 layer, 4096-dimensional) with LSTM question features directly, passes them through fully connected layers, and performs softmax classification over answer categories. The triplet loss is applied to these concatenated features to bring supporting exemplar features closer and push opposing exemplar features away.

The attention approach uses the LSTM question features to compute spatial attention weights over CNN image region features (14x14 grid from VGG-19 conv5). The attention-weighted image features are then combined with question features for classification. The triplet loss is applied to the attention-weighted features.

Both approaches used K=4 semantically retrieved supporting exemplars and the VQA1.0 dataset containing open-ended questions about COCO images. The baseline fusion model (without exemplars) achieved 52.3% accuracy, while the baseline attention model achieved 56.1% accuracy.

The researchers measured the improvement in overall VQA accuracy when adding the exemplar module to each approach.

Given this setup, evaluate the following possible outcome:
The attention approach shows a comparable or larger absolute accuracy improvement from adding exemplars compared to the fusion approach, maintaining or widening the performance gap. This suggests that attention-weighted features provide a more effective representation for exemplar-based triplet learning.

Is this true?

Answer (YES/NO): NO